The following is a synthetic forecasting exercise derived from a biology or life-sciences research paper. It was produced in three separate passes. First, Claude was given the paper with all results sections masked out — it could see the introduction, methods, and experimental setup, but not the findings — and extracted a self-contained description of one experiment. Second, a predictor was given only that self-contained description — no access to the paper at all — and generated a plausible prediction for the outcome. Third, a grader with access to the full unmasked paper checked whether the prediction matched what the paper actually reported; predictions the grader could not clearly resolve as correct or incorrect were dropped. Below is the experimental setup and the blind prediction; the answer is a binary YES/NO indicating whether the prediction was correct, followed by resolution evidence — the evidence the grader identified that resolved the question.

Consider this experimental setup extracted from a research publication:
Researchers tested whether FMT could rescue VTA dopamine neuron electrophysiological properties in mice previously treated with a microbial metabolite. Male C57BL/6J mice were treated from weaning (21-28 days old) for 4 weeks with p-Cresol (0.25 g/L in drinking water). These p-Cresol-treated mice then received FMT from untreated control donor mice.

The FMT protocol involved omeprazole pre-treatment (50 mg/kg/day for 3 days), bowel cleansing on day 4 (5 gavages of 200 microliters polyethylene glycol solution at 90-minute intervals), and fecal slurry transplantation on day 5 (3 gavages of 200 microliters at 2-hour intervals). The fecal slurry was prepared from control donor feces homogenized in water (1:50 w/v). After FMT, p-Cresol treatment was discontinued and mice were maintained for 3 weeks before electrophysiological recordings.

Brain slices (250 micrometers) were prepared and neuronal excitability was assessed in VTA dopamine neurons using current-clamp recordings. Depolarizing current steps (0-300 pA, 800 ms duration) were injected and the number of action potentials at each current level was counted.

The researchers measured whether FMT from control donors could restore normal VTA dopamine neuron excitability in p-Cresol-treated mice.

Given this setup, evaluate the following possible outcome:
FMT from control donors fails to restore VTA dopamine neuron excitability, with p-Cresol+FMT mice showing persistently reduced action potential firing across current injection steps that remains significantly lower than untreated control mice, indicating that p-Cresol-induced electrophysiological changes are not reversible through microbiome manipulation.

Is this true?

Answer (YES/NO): NO